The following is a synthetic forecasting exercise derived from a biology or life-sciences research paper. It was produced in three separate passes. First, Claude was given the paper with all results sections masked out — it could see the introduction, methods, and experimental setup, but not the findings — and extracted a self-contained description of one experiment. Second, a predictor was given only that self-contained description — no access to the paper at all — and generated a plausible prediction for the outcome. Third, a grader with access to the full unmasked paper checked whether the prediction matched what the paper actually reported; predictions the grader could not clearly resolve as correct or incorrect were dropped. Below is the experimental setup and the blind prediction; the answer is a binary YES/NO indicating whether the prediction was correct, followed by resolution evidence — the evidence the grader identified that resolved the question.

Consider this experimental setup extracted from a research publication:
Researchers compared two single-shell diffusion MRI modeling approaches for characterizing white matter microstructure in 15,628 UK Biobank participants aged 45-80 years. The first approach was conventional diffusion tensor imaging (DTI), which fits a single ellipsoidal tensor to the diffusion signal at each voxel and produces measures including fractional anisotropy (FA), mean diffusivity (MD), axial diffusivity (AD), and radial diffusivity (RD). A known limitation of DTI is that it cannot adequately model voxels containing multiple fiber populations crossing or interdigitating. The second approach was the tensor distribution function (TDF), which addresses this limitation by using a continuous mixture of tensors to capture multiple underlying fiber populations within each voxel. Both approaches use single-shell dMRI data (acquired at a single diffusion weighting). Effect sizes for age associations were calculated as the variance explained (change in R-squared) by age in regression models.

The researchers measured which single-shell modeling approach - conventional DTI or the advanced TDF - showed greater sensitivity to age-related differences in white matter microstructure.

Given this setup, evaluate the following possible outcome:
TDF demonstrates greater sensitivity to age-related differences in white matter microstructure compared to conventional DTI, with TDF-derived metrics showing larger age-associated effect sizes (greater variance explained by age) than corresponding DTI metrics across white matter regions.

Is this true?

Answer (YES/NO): YES